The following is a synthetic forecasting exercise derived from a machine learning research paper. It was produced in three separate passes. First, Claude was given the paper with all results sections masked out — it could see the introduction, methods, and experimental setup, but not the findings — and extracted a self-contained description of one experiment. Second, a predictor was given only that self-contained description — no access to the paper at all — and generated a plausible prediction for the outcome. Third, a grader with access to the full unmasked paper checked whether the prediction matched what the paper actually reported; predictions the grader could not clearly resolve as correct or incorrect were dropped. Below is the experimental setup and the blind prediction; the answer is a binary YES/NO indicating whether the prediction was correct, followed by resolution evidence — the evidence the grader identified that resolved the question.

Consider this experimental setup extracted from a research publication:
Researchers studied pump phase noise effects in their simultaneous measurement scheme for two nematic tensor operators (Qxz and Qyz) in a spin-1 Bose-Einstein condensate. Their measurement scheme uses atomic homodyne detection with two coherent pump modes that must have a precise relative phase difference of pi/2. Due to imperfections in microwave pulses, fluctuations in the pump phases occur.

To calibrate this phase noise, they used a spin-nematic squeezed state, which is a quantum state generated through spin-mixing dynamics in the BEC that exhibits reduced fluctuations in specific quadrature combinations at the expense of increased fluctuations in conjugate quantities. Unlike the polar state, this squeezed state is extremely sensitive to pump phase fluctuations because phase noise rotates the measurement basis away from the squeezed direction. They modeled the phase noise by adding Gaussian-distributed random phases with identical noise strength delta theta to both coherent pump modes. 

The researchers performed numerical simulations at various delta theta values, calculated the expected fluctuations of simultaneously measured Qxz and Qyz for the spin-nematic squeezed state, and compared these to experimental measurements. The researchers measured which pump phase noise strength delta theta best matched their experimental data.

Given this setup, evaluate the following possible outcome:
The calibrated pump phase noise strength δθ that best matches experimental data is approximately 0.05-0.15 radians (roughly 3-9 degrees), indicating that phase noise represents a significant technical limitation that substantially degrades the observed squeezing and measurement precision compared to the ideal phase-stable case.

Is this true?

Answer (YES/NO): NO